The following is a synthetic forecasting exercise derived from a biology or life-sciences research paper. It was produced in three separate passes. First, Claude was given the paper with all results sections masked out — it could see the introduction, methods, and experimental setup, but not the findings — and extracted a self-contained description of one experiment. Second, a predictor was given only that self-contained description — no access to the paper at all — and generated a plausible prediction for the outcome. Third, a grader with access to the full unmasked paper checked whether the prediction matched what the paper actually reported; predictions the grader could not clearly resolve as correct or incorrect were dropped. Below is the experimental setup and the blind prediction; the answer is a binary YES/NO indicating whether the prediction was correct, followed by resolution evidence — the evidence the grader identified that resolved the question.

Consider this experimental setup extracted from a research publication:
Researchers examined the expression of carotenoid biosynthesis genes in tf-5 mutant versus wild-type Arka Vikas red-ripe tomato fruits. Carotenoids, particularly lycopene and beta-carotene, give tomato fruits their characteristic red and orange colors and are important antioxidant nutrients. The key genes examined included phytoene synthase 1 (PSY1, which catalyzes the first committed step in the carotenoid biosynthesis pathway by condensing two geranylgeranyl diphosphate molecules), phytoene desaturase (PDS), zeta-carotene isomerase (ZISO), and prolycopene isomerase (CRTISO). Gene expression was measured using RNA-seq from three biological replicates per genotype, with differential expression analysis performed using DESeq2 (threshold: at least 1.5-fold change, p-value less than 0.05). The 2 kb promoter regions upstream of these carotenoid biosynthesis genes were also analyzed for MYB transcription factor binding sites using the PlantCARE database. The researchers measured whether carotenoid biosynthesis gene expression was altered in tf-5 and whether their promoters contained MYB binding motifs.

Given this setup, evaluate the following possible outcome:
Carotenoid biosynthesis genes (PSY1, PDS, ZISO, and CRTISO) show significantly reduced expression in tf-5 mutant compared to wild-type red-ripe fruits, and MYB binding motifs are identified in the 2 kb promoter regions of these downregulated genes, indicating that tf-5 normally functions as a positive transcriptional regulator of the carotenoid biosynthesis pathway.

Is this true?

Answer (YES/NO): NO